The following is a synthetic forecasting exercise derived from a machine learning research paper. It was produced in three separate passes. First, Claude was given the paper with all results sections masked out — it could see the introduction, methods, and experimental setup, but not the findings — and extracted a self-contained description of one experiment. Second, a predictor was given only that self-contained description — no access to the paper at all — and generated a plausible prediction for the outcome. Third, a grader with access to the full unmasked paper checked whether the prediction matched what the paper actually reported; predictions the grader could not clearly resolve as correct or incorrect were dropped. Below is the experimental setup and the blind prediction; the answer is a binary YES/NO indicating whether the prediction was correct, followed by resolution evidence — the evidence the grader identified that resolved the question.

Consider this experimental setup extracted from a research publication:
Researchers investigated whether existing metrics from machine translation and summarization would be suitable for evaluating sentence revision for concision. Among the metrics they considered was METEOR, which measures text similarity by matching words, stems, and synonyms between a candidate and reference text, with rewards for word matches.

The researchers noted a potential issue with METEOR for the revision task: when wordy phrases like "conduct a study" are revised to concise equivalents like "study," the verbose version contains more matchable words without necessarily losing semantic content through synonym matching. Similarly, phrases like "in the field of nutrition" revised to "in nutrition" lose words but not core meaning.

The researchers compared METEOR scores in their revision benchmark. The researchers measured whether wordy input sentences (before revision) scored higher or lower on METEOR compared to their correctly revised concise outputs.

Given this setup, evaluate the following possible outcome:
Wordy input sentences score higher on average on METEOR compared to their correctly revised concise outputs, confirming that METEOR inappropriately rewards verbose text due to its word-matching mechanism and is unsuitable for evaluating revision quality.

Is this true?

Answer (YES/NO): YES